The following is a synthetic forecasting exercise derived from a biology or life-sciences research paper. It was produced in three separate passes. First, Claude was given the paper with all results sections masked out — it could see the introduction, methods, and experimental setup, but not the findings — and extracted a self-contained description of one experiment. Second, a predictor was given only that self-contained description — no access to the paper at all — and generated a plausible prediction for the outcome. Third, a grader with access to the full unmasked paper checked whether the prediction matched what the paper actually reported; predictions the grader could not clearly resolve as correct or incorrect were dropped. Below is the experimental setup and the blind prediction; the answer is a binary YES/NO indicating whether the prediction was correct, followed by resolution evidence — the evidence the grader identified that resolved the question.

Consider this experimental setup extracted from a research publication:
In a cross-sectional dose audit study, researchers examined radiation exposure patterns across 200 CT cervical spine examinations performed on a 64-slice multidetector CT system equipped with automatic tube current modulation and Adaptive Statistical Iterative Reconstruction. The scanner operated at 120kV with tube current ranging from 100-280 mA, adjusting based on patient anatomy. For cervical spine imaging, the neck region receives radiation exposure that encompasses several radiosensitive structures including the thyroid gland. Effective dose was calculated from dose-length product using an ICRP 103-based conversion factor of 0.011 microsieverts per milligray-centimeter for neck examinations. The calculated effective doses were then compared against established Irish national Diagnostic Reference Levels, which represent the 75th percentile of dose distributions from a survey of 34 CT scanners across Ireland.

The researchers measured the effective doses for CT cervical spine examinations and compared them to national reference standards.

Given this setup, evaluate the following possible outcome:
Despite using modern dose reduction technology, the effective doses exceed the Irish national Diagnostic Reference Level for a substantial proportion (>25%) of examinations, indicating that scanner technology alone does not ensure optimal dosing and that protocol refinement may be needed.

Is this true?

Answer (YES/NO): YES